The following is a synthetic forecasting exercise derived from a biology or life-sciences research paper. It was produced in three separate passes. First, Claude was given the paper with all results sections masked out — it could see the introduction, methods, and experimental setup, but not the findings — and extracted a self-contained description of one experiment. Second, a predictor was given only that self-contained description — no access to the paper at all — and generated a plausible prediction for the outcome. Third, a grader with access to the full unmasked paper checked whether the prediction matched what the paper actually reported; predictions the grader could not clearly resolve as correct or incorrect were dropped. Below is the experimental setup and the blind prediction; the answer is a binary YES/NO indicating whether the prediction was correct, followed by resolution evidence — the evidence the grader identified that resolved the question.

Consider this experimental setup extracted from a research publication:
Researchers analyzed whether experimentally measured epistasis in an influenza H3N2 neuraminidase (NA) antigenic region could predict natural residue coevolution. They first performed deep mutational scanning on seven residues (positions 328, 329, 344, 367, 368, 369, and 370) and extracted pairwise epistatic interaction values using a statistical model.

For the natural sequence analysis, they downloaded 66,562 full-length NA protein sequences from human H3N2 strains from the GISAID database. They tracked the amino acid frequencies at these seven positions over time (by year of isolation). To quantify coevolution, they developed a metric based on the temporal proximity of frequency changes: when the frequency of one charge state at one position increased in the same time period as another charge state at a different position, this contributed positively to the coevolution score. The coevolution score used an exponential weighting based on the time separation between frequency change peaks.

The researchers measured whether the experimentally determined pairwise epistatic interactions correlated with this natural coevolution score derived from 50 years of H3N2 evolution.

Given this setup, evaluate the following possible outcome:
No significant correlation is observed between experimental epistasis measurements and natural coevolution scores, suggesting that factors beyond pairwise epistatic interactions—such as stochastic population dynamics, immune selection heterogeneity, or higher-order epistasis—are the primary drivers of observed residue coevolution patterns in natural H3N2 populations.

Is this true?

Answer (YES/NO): NO